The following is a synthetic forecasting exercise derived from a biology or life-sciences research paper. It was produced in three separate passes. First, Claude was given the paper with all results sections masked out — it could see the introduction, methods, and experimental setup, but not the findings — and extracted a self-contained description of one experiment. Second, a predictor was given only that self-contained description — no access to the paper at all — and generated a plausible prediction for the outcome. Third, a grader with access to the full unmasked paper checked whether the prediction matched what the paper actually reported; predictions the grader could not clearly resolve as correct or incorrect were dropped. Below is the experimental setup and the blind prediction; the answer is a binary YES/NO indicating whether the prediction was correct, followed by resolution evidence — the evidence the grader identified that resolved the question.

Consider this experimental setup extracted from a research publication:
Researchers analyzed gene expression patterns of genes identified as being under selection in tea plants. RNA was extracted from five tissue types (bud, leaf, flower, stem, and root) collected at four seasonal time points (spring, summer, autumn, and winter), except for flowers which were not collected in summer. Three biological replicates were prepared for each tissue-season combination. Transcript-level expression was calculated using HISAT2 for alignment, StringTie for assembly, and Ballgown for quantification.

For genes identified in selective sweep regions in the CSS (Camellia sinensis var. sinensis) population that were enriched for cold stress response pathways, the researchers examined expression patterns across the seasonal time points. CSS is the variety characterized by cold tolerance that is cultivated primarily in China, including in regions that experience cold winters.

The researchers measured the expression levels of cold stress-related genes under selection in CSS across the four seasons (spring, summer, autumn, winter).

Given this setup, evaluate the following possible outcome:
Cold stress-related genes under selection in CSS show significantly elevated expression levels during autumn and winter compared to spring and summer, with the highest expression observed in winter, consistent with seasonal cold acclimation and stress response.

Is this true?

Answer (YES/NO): NO